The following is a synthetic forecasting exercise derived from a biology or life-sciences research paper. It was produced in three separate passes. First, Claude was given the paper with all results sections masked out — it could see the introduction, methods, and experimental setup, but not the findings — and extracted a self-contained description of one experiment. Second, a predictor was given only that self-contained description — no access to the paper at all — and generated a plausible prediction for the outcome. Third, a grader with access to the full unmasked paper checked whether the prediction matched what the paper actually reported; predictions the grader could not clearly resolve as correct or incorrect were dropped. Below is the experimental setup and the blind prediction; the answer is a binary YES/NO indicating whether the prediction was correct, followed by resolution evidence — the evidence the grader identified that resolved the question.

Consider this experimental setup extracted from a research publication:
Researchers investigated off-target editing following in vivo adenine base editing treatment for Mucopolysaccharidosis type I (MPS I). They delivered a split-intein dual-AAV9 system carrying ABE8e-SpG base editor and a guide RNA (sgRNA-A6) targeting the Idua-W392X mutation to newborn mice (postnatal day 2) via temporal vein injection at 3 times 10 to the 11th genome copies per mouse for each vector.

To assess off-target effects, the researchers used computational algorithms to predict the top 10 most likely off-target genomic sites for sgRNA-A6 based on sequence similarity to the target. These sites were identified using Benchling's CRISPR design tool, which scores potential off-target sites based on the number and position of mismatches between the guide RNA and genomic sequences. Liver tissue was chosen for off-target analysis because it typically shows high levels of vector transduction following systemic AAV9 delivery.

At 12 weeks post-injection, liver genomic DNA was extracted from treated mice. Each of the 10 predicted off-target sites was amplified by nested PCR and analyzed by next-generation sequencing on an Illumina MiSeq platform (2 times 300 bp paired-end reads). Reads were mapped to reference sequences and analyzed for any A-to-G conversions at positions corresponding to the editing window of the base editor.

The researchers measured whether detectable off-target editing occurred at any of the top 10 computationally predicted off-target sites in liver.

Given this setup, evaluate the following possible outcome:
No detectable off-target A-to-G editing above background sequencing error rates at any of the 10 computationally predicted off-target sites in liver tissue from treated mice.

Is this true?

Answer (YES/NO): YES